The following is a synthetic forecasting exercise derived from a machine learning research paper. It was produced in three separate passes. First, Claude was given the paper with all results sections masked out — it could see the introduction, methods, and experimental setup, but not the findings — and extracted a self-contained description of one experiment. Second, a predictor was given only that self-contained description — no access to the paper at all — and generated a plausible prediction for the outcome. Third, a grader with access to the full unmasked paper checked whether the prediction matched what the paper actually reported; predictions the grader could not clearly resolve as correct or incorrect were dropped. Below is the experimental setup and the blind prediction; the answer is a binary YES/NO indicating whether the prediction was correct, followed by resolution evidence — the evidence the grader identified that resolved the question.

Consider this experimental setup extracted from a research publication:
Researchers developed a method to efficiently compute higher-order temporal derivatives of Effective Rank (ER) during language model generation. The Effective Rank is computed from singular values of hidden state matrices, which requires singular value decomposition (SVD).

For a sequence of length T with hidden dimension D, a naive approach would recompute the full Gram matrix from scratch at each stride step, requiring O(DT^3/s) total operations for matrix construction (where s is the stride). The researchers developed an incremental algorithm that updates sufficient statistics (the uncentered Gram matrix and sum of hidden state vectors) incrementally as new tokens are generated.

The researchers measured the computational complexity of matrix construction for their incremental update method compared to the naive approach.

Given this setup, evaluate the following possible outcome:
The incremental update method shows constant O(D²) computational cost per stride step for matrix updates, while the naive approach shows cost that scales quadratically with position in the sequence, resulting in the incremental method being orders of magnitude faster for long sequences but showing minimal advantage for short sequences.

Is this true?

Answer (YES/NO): NO